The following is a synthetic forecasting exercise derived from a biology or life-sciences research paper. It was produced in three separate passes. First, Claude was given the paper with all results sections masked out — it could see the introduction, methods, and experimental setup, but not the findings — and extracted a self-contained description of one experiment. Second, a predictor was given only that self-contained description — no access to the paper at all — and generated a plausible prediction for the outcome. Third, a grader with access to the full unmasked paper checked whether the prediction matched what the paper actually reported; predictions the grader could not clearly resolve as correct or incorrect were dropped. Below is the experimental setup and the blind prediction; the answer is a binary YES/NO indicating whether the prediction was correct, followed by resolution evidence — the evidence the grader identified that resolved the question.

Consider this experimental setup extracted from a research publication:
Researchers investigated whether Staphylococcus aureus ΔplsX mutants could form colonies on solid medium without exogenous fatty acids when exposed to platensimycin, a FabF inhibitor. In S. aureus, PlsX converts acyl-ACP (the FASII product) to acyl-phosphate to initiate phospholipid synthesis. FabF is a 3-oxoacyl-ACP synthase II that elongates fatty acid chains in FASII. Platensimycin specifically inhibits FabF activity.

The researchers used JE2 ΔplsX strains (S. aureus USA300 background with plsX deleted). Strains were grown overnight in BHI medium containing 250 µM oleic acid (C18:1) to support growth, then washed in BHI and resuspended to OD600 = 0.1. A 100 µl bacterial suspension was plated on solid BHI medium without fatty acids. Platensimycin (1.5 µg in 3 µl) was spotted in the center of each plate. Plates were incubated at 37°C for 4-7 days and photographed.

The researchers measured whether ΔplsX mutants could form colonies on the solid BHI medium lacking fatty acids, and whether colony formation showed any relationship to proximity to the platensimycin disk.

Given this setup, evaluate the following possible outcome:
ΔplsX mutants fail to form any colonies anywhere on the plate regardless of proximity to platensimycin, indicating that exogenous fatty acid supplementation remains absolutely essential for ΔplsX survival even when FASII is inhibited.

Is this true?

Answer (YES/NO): NO